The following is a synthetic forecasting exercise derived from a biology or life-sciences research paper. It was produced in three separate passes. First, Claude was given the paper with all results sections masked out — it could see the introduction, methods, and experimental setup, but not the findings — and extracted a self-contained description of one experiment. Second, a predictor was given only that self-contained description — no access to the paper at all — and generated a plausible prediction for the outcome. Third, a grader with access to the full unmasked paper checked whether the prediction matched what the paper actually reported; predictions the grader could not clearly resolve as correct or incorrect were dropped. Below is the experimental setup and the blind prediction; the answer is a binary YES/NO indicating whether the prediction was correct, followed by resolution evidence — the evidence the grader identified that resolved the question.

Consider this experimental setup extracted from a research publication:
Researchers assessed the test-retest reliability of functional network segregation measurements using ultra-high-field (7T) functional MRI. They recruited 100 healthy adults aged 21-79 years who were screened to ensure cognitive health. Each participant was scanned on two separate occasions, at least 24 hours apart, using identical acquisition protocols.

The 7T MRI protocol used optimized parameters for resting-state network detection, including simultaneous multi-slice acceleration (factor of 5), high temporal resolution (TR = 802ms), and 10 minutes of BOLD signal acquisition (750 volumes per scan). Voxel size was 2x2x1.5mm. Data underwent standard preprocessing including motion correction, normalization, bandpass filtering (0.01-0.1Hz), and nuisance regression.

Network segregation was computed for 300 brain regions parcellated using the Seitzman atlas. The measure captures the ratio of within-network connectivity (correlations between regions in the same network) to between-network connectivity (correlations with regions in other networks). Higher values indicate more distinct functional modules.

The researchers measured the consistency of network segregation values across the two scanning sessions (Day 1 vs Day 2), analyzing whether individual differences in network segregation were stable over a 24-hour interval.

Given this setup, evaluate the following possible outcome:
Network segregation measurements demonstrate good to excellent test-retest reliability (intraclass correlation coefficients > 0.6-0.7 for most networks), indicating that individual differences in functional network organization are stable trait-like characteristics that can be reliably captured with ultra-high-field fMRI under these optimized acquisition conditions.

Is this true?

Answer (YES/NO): NO